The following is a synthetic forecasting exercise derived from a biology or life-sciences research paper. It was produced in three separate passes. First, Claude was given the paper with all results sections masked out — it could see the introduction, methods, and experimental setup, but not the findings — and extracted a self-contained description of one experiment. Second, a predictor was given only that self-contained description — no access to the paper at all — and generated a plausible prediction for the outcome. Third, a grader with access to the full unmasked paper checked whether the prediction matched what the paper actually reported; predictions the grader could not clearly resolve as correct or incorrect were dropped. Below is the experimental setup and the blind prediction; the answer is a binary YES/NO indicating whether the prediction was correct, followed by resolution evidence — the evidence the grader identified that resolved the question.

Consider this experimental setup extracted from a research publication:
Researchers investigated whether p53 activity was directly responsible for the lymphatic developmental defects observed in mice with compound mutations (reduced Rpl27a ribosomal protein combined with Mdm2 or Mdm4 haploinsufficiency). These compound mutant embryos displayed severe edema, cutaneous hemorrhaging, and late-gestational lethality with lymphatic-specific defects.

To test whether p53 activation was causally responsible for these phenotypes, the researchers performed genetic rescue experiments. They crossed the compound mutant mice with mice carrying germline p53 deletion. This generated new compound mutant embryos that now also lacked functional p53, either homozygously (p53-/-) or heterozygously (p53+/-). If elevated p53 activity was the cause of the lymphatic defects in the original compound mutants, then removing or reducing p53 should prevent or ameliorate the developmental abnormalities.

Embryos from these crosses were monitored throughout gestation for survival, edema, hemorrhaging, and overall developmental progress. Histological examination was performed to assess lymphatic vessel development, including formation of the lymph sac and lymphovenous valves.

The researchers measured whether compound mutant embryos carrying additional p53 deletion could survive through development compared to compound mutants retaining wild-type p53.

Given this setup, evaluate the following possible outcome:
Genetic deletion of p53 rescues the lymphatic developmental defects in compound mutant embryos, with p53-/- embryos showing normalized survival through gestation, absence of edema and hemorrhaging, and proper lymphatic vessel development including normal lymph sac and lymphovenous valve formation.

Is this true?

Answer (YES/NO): NO